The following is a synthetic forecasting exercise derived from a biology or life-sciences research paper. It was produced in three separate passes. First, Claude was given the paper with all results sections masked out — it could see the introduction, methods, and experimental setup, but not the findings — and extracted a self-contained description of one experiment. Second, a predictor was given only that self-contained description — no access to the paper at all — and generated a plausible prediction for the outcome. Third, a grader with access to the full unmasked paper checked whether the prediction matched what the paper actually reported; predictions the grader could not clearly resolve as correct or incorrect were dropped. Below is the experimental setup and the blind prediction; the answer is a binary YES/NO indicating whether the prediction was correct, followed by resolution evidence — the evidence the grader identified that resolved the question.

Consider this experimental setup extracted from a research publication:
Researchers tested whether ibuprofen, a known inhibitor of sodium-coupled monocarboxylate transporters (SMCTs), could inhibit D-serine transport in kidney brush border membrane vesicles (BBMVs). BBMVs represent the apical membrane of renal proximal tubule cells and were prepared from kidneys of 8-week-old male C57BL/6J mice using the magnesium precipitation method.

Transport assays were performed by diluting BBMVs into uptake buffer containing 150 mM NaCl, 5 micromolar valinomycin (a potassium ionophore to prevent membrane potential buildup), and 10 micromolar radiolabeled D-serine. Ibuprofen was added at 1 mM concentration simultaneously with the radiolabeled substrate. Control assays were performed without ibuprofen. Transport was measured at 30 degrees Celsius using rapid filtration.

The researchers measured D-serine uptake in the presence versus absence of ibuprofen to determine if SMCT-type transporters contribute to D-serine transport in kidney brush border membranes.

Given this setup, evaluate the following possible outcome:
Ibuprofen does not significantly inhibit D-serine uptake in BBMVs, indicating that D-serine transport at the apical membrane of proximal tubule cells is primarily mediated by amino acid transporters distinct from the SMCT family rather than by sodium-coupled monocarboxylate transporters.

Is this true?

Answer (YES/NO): NO